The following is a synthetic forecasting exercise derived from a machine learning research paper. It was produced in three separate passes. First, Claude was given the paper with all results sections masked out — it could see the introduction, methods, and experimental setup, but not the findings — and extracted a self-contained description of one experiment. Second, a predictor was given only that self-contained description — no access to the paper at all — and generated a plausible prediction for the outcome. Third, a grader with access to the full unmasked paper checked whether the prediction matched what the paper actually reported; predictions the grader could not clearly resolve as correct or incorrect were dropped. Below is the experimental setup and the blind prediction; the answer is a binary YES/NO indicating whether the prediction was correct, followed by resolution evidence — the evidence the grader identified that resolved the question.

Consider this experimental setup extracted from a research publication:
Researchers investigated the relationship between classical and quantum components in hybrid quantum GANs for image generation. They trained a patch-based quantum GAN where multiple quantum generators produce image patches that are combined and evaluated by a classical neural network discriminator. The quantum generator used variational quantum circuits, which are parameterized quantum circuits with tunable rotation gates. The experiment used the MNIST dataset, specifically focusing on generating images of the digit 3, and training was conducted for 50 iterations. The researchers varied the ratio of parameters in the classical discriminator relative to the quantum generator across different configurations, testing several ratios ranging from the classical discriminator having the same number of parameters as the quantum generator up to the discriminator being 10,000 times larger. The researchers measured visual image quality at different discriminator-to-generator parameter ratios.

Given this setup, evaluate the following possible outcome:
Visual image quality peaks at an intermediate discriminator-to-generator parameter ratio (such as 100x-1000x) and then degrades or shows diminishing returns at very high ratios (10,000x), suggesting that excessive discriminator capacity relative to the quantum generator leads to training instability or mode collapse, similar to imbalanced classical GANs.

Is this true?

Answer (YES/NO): NO